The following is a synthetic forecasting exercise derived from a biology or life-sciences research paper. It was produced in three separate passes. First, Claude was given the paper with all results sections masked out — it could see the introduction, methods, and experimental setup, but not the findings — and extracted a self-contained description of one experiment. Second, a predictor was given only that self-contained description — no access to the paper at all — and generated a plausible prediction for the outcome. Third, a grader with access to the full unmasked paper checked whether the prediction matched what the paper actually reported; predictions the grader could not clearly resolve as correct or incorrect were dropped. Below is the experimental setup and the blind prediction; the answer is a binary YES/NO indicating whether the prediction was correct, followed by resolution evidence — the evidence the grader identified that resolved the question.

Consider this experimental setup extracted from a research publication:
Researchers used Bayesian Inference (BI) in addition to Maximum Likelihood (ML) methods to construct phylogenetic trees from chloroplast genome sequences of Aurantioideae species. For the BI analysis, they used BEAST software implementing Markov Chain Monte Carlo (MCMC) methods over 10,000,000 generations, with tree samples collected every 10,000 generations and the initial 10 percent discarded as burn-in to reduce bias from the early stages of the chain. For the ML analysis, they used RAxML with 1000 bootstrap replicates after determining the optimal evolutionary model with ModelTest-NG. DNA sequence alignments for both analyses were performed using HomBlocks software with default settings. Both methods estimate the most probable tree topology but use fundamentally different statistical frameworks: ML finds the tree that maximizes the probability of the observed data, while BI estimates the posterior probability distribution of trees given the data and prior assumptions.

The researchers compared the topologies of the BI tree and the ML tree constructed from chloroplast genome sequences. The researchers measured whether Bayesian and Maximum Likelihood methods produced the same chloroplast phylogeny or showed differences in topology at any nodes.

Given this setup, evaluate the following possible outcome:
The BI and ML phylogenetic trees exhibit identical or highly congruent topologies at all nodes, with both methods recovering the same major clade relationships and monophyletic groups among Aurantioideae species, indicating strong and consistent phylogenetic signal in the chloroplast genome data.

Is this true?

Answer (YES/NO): YES